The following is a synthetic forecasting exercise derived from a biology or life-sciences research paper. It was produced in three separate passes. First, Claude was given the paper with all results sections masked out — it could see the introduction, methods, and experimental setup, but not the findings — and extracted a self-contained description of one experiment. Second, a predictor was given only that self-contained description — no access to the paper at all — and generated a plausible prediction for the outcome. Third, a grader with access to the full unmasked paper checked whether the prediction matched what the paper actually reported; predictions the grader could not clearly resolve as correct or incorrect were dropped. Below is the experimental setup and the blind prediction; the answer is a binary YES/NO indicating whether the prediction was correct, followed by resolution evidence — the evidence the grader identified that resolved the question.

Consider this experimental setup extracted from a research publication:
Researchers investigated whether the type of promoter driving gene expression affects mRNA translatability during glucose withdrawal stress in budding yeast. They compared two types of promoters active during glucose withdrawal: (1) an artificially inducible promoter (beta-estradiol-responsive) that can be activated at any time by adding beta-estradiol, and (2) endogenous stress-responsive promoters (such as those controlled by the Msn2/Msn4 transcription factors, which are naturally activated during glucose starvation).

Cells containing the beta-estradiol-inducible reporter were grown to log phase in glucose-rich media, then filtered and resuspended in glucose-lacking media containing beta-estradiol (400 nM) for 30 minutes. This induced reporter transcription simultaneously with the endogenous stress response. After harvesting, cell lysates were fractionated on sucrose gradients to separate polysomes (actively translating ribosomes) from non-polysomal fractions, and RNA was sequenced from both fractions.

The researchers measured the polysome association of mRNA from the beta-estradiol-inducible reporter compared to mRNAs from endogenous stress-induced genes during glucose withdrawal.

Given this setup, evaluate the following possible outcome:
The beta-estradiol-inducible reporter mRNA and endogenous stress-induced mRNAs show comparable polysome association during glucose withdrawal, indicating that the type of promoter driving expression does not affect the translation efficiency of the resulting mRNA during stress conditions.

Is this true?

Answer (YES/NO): YES